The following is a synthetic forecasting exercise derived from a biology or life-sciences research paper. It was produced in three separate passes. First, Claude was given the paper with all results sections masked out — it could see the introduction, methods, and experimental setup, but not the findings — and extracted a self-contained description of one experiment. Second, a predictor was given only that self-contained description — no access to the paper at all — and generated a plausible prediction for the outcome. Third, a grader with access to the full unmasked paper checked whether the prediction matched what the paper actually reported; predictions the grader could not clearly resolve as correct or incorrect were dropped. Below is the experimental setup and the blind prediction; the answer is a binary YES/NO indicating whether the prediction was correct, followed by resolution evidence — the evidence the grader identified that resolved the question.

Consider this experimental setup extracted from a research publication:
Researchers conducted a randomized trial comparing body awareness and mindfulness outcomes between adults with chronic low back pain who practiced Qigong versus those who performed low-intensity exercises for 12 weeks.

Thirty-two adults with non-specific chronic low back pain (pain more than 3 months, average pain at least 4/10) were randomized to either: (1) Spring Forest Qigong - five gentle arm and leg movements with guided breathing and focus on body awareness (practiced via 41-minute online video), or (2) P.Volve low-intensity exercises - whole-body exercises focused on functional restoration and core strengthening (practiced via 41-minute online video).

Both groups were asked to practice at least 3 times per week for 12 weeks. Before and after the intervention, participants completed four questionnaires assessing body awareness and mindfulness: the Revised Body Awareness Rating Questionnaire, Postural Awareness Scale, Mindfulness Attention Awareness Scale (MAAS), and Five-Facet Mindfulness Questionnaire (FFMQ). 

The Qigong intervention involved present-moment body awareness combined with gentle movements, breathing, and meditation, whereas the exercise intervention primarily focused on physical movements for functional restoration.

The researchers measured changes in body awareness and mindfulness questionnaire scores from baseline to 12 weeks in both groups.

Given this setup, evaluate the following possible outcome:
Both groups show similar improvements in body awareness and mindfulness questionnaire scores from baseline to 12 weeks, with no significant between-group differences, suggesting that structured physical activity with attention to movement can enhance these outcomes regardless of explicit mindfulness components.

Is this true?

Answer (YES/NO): NO